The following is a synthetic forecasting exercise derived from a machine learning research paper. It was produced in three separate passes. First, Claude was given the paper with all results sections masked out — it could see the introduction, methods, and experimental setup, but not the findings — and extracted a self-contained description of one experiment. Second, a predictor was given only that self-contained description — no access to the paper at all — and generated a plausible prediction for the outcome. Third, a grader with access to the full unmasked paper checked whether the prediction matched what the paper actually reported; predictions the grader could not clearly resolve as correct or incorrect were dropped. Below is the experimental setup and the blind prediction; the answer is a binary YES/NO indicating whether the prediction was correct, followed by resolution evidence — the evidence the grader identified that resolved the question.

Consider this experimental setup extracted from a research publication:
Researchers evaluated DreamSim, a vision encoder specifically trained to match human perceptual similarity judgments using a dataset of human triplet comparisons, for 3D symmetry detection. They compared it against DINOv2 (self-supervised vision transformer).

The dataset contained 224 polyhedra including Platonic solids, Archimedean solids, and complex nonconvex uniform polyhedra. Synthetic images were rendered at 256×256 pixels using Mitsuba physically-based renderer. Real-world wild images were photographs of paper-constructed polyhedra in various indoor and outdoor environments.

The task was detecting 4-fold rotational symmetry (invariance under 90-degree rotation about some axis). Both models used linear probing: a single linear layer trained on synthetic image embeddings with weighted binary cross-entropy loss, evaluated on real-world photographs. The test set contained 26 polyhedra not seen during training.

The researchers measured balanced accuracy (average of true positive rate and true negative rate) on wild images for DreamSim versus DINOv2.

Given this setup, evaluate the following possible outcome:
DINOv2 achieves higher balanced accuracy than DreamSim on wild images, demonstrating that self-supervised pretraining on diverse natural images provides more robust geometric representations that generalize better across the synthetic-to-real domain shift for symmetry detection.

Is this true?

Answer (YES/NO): YES